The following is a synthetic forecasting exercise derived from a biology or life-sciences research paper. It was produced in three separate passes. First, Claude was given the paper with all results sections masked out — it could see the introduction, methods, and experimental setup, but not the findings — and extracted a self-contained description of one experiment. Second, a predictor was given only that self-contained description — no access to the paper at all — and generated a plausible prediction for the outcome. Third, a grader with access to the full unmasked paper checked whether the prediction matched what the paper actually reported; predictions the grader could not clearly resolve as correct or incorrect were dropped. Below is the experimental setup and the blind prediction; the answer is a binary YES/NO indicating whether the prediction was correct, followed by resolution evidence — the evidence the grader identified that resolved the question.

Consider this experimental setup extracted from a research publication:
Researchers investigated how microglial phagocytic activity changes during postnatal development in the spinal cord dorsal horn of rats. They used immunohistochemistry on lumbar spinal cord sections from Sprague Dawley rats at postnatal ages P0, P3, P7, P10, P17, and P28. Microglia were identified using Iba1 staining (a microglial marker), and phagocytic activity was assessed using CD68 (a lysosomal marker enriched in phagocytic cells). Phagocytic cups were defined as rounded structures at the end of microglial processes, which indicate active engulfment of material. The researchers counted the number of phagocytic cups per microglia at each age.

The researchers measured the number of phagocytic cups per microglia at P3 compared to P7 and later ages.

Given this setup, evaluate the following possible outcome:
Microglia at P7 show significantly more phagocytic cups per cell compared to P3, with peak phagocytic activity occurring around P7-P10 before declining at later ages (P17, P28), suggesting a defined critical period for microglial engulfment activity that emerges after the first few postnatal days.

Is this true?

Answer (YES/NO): NO